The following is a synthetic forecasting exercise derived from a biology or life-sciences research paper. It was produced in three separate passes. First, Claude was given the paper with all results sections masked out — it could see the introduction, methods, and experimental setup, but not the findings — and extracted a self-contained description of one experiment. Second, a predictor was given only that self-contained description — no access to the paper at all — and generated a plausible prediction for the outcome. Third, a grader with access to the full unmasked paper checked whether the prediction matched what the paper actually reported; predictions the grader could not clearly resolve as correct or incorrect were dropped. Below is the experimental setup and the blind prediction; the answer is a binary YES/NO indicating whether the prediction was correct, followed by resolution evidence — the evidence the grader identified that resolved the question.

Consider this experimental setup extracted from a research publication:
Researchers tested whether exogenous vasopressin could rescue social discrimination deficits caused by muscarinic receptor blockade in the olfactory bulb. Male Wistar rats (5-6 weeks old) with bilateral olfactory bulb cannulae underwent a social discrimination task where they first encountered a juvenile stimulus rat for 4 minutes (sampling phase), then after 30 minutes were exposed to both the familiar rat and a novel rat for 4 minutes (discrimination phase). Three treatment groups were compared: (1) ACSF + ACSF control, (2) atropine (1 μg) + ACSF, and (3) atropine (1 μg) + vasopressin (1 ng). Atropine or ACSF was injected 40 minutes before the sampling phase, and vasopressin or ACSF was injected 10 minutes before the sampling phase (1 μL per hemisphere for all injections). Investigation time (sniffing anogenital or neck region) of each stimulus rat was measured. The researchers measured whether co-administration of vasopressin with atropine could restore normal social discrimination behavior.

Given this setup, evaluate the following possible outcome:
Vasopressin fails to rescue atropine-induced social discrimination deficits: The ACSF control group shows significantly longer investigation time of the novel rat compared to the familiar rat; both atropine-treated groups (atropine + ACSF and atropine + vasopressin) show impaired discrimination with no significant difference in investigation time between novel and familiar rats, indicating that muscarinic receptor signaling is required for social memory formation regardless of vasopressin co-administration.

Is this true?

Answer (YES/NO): NO